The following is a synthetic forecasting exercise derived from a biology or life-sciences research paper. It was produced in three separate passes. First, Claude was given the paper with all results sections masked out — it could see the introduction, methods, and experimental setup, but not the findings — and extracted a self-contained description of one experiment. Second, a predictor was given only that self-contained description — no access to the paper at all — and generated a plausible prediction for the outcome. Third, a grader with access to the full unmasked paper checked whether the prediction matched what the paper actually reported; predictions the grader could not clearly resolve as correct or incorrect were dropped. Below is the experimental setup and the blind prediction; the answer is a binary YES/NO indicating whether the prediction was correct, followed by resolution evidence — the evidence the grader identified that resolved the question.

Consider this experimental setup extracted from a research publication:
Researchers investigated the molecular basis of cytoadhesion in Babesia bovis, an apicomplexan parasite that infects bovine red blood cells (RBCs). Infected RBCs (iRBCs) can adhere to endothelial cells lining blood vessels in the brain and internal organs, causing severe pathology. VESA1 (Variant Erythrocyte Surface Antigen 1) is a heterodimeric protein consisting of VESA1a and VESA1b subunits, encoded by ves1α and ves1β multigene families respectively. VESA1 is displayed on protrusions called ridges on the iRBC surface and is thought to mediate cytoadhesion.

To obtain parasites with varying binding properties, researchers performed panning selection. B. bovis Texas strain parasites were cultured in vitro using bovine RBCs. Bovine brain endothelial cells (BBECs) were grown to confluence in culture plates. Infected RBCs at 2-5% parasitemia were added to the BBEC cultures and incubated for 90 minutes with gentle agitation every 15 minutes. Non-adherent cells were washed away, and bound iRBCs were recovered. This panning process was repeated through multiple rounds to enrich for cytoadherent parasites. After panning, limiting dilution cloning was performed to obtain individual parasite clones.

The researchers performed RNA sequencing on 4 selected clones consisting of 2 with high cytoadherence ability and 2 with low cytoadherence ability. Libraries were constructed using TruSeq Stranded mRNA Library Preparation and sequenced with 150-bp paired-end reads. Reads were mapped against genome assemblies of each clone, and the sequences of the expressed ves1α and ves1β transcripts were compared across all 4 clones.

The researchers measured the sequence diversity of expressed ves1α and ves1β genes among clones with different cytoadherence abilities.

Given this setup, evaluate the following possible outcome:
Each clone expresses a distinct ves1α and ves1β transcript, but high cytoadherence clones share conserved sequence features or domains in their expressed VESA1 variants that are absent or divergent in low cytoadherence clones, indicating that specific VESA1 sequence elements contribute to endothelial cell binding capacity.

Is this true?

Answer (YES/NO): NO